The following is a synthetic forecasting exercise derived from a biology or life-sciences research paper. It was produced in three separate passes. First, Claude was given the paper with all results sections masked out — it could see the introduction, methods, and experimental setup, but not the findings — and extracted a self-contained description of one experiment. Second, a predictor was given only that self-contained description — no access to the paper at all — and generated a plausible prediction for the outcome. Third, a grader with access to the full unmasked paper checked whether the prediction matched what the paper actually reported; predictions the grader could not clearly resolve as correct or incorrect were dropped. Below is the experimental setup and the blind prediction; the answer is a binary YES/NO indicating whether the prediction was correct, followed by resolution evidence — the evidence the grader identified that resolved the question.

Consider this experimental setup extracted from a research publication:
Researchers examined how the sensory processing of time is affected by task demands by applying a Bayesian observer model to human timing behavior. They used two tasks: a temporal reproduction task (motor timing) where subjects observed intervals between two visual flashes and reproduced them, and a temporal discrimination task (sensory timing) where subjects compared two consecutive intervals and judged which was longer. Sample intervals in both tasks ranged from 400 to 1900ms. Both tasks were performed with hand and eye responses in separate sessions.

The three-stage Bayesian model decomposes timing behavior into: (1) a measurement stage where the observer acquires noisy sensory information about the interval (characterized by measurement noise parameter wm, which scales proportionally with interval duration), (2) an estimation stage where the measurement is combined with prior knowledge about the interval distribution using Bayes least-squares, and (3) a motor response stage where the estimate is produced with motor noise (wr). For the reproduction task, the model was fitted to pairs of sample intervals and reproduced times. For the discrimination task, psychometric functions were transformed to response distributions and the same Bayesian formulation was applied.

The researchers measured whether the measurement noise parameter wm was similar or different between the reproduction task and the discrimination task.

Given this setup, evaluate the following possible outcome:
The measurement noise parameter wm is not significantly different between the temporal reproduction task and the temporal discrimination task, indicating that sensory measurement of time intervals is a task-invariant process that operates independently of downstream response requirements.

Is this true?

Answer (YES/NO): NO